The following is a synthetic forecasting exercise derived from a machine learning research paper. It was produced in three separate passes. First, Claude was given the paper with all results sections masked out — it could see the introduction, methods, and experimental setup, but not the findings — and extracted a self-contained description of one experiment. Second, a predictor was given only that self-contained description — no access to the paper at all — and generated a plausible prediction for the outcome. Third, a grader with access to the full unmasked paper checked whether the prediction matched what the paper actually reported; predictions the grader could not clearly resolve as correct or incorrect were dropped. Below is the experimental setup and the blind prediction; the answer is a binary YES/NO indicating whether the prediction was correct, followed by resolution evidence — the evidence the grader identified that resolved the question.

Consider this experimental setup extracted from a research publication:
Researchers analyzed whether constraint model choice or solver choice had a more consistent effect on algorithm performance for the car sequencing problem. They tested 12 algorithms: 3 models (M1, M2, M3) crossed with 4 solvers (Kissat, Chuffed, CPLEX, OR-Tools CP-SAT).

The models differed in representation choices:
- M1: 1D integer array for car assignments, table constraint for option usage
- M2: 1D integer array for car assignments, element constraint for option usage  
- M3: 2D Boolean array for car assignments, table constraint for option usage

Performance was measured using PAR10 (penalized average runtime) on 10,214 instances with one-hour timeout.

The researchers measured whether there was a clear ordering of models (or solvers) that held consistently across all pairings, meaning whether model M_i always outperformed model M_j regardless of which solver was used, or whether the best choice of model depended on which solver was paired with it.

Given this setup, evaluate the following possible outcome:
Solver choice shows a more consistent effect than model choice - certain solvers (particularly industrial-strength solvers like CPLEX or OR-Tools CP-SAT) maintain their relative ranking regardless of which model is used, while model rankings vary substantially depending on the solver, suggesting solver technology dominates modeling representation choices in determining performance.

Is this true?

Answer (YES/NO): NO